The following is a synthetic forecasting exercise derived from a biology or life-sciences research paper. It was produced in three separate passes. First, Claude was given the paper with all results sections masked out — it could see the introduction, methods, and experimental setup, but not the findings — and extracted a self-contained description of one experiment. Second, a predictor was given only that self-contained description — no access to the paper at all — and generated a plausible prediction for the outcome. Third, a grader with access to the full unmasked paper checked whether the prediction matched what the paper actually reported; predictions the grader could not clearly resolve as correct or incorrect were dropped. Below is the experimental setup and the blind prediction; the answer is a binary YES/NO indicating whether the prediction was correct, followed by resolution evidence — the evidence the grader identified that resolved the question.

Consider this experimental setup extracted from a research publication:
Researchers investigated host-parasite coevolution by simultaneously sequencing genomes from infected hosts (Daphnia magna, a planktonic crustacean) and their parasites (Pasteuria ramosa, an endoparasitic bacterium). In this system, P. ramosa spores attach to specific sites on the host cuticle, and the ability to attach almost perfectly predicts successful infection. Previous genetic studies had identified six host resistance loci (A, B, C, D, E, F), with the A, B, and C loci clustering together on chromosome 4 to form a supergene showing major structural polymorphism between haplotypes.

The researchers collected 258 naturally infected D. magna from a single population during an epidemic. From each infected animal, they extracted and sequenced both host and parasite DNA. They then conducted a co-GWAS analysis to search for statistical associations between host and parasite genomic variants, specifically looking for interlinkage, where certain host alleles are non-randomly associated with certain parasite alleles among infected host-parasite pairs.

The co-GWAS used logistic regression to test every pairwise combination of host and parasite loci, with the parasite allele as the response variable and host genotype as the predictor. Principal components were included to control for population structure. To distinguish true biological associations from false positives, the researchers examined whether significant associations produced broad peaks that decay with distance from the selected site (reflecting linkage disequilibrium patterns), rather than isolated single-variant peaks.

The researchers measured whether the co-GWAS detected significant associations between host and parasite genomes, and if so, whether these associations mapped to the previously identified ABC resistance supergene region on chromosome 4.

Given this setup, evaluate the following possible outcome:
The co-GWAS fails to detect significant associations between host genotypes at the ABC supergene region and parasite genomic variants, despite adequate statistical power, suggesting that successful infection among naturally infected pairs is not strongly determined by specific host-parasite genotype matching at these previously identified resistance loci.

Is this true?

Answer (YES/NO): NO